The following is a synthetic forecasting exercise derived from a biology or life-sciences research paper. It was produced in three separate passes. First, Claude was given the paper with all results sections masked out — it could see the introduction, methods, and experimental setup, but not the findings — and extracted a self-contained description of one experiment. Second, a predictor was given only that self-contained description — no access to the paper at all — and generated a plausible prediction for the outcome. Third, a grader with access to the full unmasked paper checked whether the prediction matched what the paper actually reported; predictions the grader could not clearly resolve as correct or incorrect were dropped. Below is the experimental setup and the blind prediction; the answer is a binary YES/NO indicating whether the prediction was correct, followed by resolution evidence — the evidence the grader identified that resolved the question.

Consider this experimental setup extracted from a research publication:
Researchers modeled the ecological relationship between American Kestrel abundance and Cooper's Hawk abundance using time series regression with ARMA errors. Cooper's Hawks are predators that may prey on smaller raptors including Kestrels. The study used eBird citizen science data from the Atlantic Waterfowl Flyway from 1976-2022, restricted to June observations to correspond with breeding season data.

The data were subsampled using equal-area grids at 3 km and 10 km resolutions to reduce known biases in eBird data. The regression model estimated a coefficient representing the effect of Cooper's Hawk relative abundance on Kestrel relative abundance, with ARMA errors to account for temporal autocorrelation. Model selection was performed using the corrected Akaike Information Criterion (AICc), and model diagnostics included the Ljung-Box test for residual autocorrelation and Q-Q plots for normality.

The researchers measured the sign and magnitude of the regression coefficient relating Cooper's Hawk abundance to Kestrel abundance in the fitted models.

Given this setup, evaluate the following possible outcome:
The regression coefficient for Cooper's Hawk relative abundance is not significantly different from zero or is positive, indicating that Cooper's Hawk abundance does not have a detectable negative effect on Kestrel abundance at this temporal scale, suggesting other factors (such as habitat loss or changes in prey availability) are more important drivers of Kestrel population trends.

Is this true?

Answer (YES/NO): NO